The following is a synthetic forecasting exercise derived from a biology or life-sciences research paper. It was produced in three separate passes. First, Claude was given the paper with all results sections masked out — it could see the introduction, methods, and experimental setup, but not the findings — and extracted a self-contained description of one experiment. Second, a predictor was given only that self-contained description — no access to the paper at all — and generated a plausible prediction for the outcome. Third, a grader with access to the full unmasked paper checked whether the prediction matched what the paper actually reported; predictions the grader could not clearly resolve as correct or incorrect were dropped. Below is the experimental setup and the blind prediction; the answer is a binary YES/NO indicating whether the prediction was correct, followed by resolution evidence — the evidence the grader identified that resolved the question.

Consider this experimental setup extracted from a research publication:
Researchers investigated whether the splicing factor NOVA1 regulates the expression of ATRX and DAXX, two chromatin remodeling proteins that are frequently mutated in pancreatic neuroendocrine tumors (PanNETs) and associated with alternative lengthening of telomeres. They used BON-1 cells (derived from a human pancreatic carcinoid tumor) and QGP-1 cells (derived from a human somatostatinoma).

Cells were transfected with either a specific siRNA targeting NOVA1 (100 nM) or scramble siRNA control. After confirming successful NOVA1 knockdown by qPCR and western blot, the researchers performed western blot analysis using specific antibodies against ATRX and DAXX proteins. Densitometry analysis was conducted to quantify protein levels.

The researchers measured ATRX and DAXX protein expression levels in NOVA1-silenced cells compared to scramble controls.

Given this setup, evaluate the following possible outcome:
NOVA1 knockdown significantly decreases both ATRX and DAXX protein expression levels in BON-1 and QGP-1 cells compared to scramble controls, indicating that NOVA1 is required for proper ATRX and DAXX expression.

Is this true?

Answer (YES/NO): YES